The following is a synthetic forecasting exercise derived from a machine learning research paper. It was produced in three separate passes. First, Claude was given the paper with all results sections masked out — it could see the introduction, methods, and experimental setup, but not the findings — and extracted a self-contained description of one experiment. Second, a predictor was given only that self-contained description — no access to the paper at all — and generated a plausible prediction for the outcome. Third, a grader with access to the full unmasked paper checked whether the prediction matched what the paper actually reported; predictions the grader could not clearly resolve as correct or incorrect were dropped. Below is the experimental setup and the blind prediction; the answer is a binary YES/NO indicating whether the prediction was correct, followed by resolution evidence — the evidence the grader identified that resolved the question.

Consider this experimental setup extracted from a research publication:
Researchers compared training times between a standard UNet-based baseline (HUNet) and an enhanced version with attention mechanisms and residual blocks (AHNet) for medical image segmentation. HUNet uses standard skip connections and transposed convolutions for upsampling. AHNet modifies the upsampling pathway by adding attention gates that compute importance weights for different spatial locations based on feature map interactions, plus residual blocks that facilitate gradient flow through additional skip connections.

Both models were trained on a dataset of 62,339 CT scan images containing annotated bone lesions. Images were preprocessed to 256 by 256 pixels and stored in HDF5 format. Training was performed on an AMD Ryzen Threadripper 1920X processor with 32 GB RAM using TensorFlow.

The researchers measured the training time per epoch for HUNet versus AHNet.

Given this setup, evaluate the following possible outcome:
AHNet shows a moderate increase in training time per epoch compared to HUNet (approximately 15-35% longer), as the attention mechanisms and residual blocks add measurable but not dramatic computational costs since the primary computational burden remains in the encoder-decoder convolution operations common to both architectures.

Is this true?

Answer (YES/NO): NO